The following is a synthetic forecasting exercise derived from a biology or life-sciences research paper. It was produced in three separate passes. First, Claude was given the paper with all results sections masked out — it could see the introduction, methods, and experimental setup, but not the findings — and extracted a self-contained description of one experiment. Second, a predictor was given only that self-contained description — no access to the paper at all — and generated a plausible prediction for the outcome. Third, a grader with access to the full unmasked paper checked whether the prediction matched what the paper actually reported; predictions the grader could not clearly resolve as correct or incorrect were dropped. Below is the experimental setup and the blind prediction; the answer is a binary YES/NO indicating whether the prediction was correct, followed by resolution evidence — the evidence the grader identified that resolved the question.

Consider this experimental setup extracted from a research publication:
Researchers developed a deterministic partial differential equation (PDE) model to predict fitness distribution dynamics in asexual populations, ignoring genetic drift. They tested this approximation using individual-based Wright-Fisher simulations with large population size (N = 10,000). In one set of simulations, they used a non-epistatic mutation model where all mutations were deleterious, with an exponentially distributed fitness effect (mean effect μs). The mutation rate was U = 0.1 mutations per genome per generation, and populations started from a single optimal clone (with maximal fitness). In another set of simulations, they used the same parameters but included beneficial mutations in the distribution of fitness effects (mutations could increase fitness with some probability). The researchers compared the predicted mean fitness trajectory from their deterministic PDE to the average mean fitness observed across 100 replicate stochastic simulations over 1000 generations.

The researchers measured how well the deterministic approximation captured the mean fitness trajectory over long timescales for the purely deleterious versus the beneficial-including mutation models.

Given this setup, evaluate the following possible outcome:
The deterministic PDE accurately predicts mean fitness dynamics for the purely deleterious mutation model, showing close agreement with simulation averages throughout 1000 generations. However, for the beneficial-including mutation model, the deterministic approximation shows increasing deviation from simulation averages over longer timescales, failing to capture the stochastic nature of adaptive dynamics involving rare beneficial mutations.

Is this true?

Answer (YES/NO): YES